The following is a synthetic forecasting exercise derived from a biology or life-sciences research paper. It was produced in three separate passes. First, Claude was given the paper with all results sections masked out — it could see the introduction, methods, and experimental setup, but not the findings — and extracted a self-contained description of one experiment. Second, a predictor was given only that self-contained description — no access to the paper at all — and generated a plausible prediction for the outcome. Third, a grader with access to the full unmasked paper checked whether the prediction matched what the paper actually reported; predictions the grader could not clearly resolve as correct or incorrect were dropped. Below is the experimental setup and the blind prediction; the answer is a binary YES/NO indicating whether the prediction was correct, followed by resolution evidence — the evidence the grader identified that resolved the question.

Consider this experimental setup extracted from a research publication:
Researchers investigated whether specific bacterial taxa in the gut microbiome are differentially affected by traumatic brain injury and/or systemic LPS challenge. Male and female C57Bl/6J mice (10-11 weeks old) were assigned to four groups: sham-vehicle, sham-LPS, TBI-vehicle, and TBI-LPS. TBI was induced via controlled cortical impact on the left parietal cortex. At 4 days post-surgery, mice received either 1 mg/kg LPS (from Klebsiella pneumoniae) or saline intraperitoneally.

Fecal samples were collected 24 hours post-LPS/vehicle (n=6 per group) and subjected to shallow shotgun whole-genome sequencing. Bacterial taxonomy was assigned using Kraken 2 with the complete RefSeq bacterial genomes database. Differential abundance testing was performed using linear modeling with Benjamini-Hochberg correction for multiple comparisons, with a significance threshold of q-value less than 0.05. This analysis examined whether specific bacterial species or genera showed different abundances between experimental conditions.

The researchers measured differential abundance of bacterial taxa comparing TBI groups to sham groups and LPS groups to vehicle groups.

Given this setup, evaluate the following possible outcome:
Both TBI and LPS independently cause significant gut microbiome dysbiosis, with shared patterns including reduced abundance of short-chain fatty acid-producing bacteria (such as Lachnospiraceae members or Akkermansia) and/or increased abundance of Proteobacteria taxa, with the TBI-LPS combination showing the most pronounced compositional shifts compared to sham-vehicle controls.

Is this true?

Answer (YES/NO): NO